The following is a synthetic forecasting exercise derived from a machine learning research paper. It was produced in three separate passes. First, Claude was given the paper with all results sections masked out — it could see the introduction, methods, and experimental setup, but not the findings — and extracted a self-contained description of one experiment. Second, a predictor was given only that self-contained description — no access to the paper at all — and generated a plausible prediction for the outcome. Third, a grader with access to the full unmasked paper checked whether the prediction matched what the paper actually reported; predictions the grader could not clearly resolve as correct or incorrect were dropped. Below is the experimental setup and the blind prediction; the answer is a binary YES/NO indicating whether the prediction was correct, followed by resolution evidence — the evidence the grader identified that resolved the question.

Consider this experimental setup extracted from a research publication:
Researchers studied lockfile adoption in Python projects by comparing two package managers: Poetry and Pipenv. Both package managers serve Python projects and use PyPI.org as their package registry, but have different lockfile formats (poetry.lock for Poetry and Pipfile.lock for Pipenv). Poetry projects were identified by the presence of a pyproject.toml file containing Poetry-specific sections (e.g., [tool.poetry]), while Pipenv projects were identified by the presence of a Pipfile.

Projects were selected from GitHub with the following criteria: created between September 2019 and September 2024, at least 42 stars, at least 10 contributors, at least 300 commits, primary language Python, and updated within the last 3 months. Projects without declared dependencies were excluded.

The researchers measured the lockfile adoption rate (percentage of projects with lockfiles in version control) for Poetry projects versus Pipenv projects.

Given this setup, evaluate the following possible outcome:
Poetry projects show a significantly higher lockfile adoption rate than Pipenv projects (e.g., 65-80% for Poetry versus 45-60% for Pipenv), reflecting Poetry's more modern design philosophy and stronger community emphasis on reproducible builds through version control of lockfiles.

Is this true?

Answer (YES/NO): NO